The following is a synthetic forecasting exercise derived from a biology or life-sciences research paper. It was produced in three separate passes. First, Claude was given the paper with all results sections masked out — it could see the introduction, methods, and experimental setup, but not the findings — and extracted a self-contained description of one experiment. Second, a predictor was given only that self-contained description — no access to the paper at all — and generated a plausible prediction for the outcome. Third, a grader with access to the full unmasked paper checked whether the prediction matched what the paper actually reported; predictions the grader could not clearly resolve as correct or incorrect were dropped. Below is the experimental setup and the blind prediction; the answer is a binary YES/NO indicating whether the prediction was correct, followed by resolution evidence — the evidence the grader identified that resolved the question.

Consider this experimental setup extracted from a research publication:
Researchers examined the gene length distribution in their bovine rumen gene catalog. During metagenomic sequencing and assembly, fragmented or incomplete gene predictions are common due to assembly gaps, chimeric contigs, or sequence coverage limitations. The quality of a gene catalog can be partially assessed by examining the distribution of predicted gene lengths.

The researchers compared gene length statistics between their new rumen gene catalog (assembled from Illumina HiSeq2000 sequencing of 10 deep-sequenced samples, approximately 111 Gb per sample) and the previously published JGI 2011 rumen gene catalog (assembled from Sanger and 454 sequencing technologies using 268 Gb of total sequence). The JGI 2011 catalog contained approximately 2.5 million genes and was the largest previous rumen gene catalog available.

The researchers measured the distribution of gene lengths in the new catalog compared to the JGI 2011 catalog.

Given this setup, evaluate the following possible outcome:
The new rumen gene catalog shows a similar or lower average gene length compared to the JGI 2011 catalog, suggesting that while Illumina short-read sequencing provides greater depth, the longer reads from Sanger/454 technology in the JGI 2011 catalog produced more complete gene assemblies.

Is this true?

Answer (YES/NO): NO